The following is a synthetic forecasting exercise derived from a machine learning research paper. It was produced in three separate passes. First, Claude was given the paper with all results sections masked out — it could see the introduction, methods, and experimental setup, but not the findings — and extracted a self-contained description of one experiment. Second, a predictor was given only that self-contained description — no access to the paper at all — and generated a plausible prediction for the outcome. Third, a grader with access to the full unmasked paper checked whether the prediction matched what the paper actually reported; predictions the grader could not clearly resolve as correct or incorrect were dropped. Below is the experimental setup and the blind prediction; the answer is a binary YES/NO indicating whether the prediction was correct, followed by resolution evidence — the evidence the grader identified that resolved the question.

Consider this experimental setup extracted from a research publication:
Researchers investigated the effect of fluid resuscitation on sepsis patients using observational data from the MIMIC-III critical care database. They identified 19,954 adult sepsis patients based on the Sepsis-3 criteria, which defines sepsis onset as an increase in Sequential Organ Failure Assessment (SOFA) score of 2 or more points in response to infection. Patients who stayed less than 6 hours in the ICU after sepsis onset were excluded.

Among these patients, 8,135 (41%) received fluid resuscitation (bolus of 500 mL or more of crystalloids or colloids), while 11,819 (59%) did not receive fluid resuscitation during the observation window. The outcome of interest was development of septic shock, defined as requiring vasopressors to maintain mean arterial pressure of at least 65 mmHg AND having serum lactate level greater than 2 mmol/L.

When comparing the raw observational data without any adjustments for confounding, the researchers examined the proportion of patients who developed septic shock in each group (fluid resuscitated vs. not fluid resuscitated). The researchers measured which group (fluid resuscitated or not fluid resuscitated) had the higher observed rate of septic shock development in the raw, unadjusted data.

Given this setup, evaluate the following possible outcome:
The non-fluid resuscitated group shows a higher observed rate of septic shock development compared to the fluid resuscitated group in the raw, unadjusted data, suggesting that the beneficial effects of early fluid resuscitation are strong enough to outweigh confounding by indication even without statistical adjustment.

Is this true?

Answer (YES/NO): NO